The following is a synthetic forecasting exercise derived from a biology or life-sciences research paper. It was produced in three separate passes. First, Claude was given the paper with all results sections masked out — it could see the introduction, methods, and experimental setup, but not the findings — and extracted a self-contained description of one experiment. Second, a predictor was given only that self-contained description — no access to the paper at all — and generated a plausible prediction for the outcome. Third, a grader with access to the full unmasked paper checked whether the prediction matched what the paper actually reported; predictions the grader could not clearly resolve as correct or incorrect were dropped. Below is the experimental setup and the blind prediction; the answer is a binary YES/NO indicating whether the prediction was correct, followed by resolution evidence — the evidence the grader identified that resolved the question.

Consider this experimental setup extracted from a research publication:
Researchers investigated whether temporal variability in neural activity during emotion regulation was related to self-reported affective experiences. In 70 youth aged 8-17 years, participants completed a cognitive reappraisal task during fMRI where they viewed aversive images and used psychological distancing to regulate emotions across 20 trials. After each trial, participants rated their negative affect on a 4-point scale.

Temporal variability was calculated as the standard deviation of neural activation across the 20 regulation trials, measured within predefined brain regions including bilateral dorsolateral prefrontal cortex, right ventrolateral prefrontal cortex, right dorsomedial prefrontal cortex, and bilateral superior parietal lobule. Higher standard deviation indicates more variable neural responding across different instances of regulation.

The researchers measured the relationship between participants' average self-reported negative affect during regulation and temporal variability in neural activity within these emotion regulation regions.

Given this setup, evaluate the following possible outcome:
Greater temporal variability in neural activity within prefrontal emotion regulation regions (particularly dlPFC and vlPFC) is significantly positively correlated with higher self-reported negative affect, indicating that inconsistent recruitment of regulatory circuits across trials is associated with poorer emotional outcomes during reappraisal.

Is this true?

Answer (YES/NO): NO